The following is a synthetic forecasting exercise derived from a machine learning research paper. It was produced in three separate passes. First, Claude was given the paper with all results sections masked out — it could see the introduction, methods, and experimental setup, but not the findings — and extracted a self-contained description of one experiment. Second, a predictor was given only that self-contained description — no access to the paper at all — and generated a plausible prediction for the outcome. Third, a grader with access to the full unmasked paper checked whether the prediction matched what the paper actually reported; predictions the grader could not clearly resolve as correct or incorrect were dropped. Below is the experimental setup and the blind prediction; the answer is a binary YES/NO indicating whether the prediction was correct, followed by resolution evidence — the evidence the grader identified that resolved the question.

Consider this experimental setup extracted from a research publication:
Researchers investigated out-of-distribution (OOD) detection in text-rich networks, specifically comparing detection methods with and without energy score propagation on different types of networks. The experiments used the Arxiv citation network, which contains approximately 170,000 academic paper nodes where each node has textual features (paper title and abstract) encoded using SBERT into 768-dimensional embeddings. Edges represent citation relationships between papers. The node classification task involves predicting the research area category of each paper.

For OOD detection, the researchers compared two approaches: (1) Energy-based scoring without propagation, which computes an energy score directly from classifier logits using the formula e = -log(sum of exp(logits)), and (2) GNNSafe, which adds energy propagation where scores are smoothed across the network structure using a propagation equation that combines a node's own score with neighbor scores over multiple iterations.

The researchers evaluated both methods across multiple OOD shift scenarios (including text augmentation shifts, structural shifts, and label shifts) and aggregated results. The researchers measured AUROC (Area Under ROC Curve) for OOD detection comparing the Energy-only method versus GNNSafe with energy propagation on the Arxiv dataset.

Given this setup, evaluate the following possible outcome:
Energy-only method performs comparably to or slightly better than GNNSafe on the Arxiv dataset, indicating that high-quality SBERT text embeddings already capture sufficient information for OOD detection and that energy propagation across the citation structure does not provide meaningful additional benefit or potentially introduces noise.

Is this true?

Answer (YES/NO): NO